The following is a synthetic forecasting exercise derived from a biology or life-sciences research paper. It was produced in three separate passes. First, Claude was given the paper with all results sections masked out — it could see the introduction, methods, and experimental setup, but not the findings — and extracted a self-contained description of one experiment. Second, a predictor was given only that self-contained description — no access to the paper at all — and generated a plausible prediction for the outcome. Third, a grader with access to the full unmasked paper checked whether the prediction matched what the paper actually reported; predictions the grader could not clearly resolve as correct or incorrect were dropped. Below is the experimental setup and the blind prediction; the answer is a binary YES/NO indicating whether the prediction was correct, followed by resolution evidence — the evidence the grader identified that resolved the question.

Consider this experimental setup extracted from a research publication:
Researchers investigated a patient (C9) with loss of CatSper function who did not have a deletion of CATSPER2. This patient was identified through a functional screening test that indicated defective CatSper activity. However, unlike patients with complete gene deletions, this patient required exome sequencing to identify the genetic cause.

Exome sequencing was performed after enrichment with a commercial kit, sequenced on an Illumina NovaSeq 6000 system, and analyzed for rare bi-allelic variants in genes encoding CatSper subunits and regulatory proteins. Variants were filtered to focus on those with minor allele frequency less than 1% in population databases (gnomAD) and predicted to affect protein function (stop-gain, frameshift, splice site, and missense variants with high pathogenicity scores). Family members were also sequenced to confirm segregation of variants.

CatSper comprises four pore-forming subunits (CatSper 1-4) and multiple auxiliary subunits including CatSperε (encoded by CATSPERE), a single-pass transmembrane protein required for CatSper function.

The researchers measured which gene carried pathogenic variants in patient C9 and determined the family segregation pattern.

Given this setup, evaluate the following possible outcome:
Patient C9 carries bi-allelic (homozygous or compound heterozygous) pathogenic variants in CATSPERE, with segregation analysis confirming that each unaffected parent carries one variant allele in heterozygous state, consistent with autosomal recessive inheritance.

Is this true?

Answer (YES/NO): YES